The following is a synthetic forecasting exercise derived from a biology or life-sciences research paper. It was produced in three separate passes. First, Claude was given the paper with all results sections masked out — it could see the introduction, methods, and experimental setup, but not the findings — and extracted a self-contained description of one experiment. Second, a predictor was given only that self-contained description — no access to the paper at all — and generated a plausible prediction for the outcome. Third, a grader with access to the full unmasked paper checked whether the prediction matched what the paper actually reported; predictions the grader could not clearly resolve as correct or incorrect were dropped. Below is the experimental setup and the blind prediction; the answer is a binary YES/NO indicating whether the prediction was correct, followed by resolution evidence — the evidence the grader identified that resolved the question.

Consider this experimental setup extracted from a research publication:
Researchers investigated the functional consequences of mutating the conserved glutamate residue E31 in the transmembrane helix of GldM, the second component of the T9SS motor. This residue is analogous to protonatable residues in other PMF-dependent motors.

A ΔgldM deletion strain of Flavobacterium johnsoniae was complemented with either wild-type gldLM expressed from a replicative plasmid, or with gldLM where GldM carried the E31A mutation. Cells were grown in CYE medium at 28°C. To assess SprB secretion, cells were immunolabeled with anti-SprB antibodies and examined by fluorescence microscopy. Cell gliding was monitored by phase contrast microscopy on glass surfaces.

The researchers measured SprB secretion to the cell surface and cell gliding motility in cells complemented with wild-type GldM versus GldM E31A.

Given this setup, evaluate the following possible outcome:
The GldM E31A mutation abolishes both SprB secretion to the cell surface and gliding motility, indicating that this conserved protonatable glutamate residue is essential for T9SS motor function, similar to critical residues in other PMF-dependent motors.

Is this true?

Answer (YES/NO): NO